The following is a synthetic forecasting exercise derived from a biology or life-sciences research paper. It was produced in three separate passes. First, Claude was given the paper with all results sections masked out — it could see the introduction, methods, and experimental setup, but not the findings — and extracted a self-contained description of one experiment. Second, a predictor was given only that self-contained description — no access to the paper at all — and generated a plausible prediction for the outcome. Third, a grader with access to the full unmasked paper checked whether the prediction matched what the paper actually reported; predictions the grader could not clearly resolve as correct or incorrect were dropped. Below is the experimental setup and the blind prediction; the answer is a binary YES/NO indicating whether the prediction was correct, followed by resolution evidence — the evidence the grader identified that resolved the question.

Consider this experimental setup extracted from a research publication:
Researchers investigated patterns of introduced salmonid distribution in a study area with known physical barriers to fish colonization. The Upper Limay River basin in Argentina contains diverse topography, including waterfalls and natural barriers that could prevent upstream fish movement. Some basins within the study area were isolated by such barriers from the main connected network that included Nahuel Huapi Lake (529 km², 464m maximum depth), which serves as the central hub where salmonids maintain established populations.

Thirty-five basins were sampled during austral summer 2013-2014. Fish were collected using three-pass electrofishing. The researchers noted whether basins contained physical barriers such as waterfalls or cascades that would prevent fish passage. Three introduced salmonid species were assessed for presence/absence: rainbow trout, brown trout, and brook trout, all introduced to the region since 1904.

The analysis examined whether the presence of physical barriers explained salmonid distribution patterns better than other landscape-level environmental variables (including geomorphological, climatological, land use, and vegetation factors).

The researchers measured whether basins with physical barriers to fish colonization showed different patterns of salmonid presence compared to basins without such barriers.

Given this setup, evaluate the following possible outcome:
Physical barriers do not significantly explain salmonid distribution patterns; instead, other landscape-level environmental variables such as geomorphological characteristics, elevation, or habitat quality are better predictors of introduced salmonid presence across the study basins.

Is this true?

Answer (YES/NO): NO